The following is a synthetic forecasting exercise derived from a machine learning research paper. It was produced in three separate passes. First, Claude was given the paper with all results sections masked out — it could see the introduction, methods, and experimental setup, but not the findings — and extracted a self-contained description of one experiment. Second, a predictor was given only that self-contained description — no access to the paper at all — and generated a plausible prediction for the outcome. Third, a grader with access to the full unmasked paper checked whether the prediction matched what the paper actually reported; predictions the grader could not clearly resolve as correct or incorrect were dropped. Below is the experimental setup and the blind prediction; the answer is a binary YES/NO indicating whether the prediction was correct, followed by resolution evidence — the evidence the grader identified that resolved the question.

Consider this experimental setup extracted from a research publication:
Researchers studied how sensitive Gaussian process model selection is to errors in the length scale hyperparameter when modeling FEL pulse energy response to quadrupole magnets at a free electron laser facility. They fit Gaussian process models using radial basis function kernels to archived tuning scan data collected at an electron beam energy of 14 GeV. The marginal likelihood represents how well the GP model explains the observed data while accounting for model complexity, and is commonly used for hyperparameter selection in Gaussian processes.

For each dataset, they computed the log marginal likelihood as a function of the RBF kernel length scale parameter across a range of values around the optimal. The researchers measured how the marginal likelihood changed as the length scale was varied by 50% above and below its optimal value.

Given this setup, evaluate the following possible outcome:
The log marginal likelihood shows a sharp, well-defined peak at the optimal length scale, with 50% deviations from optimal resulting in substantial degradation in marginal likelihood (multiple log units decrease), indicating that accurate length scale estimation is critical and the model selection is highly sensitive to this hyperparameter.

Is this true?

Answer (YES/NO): NO